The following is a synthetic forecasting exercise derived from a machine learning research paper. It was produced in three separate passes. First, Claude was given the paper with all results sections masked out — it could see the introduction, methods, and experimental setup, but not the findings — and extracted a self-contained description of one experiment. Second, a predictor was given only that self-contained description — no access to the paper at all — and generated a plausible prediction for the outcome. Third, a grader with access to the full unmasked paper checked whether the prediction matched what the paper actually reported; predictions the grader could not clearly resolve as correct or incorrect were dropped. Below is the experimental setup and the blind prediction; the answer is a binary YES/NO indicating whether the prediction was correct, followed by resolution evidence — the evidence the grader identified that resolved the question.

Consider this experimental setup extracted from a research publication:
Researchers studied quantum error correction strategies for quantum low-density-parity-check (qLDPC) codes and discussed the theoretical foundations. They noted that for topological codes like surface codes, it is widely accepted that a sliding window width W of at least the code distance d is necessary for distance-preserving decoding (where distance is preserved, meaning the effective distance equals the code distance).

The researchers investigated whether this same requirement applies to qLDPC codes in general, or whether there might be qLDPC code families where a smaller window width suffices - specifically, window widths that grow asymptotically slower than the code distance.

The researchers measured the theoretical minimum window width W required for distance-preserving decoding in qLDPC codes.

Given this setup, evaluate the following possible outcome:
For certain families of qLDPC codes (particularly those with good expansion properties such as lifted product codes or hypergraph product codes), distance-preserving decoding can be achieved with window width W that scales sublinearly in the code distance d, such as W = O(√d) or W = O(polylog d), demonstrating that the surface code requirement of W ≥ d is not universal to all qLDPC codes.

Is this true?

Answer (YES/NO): NO